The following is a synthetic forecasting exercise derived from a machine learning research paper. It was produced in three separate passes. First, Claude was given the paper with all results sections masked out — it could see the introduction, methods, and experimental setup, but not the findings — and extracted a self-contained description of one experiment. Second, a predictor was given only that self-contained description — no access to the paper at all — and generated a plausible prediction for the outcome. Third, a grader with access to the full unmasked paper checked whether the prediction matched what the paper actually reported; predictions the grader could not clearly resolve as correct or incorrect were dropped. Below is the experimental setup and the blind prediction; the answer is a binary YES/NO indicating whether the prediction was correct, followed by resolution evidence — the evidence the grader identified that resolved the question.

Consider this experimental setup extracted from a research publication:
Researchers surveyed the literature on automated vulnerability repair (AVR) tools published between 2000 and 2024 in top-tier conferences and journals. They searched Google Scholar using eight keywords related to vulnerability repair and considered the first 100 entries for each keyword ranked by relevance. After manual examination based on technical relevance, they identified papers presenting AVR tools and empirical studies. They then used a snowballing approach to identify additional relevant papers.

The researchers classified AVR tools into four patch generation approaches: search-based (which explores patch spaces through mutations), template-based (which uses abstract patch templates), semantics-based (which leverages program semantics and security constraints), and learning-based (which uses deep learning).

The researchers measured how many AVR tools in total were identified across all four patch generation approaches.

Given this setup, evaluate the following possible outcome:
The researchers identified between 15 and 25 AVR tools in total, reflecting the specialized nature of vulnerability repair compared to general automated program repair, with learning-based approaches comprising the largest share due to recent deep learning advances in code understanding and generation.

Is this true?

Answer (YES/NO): NO